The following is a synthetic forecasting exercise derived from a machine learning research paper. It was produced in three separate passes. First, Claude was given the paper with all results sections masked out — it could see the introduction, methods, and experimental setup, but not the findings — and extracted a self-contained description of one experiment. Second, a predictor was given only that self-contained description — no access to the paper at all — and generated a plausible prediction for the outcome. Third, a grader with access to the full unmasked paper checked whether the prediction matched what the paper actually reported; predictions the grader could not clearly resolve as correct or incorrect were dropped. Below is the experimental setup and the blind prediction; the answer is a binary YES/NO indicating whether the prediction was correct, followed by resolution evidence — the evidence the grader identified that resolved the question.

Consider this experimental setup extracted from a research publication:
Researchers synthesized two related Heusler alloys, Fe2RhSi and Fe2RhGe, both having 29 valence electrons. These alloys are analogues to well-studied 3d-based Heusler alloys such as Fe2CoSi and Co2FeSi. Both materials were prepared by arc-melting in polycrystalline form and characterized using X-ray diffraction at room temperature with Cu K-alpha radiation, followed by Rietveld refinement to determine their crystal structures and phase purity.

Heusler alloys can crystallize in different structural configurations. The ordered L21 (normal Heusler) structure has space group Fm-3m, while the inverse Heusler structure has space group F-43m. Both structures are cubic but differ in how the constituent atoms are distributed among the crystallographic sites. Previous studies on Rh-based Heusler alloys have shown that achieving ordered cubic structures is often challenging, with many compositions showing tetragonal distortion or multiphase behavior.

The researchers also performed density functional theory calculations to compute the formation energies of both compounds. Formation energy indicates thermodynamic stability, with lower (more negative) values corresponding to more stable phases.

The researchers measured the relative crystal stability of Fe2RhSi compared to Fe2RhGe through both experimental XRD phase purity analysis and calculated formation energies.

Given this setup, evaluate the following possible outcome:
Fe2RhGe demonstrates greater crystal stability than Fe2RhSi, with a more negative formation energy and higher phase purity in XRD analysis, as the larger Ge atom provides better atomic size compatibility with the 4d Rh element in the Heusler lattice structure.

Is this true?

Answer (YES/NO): NO